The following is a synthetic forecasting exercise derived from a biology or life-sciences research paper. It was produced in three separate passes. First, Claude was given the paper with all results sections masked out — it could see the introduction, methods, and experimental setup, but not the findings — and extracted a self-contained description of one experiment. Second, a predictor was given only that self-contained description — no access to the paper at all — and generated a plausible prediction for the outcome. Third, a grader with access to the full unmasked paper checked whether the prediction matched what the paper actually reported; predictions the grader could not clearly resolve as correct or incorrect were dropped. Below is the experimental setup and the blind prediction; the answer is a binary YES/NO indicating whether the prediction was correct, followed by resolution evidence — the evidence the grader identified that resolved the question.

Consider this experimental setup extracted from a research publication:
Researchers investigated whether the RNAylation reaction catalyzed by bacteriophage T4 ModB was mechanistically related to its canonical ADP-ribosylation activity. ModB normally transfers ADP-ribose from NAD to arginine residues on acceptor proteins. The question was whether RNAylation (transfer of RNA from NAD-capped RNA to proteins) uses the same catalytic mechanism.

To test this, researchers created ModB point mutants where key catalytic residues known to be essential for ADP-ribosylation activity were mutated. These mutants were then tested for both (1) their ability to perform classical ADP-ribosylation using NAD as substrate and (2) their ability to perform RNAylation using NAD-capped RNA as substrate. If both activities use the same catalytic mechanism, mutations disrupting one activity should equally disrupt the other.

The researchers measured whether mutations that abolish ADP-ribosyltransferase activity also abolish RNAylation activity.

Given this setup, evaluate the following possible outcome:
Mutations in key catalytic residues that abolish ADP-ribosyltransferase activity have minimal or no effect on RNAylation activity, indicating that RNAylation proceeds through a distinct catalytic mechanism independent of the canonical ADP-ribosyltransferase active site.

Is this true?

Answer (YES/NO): NO